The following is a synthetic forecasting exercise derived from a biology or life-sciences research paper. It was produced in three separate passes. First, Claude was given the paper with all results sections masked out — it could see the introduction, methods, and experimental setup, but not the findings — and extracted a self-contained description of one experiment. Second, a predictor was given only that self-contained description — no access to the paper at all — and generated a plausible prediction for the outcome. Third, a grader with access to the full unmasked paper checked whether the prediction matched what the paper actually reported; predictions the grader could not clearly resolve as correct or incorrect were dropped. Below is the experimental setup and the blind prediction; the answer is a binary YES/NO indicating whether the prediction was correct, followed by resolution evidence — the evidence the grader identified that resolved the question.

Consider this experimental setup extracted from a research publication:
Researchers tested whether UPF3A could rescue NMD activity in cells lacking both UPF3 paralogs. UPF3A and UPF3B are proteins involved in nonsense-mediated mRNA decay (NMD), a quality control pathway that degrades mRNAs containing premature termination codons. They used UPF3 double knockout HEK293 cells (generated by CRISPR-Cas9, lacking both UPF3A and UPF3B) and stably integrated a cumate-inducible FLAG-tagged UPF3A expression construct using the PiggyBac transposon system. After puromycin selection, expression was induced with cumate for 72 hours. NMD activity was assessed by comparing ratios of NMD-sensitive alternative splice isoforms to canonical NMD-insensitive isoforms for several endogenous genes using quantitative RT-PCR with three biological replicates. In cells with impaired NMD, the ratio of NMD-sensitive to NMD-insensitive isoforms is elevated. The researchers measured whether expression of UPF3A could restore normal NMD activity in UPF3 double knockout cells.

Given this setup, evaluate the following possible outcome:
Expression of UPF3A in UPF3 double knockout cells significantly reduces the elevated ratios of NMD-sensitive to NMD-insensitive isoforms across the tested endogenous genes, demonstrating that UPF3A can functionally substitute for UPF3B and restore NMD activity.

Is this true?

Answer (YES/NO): YES